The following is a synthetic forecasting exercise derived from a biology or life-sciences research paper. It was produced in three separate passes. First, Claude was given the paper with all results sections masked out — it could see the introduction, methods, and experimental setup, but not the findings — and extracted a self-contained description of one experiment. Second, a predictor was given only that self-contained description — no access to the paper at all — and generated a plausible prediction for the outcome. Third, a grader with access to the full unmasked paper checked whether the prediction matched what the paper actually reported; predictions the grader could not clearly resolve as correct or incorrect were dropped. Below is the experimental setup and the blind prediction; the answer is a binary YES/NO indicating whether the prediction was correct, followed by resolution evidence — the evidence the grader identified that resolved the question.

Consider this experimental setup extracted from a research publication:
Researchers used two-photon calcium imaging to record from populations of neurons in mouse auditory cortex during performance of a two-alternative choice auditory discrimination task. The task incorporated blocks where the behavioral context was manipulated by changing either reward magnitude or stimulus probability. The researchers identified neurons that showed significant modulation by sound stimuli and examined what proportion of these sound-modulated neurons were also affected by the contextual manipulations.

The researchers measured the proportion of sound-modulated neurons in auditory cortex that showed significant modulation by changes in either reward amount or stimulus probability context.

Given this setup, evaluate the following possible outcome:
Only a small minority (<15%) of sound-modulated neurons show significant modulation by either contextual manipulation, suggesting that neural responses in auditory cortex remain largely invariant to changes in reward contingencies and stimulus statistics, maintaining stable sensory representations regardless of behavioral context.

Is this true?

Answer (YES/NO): NO